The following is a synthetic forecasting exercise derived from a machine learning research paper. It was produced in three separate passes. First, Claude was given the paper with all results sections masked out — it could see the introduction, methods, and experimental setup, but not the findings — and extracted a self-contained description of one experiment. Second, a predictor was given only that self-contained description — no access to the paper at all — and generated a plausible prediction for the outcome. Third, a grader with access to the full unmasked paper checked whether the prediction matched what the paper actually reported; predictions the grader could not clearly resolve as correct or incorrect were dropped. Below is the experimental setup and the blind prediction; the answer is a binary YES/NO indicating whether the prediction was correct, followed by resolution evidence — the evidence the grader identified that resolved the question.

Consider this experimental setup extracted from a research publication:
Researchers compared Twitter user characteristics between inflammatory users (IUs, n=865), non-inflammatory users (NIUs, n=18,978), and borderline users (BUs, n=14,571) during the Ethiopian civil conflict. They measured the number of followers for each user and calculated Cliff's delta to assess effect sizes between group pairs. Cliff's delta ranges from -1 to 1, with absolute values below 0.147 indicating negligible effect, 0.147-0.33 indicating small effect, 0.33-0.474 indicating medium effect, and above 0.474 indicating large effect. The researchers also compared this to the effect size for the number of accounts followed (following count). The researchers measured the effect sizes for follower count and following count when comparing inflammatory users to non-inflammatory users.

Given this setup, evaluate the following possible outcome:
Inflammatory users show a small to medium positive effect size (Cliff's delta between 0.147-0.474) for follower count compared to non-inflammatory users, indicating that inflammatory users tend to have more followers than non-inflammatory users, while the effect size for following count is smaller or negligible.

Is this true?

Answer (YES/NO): NO